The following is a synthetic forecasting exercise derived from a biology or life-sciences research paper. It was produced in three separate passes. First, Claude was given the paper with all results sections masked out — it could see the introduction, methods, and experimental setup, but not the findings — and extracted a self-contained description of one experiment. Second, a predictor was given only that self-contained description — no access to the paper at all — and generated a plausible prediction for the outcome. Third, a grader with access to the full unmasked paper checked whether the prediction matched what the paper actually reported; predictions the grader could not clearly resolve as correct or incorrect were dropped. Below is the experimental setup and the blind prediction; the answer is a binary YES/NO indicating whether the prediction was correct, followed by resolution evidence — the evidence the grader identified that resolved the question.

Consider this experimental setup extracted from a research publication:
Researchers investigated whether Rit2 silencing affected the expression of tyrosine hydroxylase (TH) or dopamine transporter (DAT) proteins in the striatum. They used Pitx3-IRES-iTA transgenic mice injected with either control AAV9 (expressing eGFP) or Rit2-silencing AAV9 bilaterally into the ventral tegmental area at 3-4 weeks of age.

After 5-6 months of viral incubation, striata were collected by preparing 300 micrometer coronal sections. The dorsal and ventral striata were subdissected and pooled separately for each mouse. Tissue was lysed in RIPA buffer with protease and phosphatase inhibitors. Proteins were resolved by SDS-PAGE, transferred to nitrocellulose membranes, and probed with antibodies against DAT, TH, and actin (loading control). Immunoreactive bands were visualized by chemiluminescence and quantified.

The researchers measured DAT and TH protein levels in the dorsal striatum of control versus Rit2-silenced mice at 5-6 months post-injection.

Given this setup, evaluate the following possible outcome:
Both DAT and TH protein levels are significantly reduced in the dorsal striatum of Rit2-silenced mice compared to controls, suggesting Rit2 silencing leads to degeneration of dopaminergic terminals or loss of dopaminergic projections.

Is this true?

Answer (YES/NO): YES